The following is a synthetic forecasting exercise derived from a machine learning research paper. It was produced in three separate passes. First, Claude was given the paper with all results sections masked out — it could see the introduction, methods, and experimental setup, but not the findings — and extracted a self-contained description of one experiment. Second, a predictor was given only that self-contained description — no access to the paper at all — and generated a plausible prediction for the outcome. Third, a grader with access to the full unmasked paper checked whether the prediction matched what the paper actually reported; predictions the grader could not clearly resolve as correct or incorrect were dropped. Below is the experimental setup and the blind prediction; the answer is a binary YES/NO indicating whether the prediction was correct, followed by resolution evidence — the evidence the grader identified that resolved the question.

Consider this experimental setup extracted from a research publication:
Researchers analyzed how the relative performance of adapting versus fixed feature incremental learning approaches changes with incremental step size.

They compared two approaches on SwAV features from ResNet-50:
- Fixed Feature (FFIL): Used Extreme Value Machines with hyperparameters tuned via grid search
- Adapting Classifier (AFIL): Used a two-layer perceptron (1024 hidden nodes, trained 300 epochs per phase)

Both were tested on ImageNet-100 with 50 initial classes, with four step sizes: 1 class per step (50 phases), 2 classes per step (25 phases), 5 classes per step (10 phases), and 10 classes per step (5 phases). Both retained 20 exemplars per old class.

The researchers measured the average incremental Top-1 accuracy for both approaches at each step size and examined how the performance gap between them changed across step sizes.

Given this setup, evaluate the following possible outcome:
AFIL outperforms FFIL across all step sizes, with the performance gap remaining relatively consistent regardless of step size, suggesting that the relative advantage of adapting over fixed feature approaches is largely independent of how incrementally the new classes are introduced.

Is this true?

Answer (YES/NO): NO